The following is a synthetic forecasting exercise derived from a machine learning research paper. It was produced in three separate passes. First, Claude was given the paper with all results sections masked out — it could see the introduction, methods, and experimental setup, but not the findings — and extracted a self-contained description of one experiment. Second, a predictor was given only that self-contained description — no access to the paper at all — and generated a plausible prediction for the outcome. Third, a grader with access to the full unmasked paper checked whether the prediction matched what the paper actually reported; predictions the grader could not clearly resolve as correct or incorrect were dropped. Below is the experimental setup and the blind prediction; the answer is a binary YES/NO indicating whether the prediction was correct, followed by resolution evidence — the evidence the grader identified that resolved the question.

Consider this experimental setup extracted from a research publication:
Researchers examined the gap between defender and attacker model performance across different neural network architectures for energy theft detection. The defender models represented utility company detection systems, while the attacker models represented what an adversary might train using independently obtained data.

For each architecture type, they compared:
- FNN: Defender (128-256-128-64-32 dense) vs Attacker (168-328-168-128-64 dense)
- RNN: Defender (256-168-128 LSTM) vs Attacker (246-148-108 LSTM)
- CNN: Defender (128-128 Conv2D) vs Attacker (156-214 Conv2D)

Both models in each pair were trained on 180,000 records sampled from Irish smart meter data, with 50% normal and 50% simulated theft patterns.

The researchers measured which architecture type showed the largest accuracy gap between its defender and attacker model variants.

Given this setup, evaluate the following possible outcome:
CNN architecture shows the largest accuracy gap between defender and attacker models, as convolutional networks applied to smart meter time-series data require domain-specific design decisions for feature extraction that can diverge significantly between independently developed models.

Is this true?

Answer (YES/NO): YES